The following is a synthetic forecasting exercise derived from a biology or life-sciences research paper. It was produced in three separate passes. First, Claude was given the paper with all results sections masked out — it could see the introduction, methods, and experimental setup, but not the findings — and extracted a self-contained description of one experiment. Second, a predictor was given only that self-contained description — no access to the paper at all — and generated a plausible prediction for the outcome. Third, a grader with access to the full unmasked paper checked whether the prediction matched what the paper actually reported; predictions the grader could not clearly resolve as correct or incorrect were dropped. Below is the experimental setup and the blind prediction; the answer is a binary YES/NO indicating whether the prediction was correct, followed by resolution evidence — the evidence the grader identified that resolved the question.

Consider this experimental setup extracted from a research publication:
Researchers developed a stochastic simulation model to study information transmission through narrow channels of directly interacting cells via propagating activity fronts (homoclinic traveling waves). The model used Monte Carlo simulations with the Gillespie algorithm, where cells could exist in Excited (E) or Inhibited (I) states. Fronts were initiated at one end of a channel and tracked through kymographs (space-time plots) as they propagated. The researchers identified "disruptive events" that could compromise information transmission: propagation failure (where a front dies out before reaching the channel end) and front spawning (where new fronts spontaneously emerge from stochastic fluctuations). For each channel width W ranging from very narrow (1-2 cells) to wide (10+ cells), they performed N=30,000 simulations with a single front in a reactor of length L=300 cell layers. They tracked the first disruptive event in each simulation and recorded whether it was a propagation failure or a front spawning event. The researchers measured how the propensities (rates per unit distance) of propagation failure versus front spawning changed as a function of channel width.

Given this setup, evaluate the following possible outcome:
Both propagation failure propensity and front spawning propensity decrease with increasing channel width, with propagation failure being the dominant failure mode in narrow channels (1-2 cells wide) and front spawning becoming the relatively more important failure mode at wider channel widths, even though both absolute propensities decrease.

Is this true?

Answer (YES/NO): NO